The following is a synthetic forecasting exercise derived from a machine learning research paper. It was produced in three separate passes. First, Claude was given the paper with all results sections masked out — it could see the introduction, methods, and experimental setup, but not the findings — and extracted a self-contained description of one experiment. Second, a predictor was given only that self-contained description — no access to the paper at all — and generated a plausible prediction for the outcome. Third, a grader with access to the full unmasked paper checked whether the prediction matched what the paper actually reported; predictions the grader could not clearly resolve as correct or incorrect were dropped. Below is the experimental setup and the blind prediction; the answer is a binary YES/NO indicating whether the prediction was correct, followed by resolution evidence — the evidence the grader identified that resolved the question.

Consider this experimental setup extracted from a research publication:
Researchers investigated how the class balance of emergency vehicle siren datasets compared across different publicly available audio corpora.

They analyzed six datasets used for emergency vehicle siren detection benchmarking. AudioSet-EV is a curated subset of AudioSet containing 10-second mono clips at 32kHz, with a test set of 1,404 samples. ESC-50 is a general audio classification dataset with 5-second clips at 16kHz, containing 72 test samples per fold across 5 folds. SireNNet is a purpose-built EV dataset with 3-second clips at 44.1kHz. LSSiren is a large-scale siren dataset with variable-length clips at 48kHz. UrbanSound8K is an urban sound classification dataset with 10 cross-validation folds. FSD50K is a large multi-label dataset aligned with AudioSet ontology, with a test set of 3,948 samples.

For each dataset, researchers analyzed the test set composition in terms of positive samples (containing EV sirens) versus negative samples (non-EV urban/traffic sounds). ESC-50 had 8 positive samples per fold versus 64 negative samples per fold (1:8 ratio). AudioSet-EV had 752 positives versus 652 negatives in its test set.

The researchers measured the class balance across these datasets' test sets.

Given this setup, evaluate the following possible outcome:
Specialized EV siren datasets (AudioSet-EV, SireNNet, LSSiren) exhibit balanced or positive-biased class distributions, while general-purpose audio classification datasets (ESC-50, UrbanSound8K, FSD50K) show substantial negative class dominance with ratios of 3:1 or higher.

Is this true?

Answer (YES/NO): NO